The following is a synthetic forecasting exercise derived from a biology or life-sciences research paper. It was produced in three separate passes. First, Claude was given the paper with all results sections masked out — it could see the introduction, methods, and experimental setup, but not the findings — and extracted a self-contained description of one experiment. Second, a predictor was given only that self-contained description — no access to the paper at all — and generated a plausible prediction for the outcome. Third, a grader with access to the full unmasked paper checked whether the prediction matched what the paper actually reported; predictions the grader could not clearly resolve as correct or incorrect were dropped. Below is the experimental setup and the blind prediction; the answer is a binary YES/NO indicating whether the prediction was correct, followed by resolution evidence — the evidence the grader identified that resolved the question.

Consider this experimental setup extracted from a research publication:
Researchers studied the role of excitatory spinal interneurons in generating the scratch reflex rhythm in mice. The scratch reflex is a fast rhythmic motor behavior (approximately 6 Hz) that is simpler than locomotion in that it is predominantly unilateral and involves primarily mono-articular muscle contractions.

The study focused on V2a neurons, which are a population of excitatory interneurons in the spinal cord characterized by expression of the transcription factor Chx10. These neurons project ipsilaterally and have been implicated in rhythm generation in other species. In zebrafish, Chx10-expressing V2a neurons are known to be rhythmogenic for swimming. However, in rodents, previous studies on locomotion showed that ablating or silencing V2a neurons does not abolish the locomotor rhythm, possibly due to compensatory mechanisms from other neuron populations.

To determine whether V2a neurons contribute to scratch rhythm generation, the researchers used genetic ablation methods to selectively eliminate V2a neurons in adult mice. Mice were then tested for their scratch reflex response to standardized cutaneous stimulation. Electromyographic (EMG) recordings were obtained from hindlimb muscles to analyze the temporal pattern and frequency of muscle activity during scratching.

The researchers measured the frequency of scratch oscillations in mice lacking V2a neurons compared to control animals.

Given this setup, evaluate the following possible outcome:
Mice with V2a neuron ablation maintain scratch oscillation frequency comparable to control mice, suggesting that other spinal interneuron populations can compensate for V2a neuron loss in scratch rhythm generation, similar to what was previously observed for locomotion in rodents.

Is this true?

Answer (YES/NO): NO